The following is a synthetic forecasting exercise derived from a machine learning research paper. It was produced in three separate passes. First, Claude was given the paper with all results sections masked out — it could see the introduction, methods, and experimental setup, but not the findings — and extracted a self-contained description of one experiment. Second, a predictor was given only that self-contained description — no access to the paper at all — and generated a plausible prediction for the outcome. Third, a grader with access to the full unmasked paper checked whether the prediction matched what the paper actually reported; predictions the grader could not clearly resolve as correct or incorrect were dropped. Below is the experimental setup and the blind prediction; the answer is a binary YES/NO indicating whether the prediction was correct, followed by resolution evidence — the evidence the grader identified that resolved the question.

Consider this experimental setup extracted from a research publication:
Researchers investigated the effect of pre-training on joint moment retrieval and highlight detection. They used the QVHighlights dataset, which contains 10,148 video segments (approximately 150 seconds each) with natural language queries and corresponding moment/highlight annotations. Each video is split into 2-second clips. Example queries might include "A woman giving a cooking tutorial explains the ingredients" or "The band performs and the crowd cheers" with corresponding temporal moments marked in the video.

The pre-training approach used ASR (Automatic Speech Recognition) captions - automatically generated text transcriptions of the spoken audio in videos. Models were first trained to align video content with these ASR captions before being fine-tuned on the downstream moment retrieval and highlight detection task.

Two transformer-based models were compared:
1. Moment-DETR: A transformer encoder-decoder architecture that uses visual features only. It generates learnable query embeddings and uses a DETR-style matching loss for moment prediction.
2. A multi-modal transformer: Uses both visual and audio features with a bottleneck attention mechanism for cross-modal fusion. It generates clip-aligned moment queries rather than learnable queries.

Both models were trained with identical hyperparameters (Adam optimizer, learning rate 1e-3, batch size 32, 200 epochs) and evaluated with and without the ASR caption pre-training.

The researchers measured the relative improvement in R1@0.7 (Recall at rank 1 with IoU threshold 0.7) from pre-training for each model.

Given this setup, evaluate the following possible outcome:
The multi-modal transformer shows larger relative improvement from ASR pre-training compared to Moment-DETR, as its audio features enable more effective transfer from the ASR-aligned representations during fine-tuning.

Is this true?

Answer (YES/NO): NO